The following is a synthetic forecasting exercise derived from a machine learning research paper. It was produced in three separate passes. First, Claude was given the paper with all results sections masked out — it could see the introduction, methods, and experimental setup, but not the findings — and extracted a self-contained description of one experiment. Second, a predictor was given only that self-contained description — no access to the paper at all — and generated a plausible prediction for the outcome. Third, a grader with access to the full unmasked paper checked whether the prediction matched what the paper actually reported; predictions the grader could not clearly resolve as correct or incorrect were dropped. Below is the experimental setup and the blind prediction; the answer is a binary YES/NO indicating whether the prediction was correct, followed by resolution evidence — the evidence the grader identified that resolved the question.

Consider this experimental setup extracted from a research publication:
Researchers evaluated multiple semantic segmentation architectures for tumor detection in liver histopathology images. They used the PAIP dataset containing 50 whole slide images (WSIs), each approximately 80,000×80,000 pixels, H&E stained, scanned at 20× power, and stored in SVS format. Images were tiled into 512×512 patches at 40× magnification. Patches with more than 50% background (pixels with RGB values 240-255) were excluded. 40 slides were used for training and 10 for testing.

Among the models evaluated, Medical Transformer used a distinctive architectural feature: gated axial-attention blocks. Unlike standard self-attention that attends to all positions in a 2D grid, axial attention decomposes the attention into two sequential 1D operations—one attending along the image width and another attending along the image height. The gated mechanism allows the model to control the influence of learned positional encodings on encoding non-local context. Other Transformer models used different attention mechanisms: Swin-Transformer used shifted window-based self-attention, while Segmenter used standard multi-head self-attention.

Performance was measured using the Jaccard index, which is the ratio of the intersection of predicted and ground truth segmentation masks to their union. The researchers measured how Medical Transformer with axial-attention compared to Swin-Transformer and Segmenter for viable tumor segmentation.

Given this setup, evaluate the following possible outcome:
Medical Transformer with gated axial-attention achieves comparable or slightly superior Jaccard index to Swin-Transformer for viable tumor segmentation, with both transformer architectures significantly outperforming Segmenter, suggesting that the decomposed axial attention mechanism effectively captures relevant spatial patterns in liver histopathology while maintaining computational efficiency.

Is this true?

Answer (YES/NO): NO